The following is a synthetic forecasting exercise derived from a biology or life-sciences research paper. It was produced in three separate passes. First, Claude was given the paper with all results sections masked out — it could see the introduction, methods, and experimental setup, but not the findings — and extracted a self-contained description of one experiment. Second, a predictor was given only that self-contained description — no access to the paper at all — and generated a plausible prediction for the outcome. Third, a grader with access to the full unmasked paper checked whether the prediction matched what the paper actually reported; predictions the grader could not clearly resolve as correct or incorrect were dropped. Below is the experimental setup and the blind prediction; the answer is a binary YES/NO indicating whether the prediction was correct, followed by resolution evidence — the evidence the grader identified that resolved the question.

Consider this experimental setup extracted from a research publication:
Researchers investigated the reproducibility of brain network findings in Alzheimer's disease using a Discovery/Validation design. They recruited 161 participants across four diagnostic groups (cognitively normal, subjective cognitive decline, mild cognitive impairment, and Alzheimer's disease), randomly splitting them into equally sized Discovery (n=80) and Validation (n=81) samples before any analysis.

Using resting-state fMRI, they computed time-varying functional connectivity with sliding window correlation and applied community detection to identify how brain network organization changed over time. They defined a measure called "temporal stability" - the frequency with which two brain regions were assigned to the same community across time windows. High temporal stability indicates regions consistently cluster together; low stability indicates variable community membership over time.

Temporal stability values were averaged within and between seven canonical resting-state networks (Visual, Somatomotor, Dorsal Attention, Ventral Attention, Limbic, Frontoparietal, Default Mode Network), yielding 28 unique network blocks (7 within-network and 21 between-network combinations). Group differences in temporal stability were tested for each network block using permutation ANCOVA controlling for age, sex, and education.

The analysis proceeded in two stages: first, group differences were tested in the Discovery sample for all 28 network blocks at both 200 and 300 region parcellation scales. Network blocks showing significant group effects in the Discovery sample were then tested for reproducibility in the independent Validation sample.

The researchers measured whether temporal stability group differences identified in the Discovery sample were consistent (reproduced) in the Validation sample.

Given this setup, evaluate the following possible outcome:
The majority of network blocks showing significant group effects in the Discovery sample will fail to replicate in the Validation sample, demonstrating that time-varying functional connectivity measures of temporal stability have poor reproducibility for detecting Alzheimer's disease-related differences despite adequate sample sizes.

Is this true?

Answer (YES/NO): YES